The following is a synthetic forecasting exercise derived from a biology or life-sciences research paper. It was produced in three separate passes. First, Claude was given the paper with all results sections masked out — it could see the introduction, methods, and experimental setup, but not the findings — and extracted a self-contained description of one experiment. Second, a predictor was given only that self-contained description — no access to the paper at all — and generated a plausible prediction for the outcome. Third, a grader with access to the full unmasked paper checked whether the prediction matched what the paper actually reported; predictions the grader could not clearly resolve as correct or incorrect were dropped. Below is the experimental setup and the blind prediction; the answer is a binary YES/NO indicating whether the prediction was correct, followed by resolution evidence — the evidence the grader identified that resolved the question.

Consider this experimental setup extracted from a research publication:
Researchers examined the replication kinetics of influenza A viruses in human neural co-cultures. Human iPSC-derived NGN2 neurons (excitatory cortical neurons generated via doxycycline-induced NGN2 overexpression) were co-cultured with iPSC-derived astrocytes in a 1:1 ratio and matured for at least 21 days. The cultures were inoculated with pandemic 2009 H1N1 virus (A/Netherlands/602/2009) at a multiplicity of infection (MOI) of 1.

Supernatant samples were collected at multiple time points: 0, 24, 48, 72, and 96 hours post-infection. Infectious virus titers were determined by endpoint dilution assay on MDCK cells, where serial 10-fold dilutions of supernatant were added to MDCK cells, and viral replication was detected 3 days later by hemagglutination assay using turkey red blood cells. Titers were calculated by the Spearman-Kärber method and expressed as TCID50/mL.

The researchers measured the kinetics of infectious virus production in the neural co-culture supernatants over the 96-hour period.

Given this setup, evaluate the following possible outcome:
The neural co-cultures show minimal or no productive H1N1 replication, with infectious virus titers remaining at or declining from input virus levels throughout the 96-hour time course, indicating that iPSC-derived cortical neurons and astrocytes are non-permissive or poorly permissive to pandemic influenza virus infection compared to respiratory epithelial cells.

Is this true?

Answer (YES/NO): YES